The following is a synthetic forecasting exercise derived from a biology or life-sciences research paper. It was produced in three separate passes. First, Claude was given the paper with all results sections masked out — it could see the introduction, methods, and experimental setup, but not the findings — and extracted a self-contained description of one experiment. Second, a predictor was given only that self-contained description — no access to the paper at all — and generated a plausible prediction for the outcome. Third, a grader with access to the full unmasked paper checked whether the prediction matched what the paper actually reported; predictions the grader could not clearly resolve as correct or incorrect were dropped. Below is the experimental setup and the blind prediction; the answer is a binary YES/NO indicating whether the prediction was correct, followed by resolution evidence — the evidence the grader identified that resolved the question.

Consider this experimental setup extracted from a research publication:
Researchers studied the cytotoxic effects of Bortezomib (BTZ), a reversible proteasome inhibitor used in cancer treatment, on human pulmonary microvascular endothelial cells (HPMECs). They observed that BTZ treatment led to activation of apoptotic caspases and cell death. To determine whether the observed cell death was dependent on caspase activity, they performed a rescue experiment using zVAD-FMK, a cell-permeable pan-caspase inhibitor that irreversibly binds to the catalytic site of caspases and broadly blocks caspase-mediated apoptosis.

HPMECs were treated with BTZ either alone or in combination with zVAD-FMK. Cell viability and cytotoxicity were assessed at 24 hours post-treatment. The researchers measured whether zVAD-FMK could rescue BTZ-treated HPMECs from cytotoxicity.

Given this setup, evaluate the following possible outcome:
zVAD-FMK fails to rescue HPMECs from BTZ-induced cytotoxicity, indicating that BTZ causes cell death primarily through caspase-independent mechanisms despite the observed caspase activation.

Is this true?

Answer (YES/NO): NO